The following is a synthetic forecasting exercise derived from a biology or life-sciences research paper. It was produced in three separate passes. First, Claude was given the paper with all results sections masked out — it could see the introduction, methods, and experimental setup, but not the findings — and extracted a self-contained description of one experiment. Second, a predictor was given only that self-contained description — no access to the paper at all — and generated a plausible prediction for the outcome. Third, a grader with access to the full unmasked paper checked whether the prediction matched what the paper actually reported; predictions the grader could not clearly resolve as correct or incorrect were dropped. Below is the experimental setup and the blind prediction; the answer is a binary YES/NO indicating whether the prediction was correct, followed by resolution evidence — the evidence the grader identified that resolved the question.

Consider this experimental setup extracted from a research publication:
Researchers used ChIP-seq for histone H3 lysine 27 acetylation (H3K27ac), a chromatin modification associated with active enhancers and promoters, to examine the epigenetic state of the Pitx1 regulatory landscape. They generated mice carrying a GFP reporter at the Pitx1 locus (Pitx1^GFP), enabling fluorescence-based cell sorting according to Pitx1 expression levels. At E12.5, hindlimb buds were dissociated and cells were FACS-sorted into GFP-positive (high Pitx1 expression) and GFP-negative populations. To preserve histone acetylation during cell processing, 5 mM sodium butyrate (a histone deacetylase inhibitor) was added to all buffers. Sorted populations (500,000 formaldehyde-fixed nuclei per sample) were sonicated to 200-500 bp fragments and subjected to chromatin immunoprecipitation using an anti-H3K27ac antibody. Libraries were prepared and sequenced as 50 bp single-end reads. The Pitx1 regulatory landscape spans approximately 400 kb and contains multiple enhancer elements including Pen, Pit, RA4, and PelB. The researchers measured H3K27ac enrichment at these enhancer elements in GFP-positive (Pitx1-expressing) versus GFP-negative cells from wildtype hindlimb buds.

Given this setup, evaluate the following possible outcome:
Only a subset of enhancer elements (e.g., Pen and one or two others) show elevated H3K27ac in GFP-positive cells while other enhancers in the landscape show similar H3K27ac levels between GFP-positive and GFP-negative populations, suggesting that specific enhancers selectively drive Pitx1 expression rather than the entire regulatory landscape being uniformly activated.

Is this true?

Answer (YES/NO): NO